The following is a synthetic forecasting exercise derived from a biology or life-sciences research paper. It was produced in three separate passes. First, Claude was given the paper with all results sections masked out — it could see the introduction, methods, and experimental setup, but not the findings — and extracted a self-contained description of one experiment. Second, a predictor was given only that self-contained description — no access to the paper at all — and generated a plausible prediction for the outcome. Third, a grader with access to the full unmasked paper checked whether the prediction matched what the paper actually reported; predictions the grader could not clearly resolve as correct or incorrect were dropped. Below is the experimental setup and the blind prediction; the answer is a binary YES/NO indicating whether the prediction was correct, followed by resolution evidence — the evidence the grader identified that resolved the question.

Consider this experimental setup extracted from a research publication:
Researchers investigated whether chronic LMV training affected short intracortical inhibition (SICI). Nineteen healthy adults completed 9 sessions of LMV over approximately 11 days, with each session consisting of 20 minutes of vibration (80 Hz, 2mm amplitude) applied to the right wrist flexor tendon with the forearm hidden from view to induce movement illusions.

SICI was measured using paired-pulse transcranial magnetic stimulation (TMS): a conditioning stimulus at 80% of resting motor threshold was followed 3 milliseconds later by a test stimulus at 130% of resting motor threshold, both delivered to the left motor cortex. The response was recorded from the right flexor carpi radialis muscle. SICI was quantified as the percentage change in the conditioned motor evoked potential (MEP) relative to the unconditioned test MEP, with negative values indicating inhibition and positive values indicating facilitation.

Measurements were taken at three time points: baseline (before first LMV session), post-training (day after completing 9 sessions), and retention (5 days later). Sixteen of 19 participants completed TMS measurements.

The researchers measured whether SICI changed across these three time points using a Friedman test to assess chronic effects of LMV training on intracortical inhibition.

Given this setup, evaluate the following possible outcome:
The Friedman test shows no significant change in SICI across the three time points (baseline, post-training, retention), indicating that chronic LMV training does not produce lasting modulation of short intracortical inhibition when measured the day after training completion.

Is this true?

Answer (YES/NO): YES